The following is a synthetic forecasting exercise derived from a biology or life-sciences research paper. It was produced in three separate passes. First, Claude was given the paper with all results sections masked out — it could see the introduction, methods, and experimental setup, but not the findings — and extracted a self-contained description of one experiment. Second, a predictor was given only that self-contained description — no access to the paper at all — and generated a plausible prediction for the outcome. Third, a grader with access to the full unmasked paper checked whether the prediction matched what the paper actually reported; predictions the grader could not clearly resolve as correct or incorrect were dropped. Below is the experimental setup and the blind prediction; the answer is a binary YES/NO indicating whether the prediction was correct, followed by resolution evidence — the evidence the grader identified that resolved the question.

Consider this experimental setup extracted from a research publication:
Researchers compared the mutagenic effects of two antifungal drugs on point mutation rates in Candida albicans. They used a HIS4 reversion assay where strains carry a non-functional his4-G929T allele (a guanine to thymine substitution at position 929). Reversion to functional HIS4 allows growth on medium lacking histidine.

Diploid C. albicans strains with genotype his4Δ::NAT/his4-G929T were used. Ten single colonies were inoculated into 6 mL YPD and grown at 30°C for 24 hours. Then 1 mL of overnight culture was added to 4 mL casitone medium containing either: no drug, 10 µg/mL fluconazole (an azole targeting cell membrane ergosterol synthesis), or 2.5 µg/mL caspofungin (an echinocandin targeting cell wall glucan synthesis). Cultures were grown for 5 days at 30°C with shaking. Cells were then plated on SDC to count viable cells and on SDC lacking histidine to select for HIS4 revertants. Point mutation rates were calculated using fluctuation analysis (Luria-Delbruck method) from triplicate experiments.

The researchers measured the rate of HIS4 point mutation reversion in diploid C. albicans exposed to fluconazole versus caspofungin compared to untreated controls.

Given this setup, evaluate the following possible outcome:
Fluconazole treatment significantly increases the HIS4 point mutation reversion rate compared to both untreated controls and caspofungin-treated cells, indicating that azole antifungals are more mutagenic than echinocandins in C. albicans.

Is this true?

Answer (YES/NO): NO